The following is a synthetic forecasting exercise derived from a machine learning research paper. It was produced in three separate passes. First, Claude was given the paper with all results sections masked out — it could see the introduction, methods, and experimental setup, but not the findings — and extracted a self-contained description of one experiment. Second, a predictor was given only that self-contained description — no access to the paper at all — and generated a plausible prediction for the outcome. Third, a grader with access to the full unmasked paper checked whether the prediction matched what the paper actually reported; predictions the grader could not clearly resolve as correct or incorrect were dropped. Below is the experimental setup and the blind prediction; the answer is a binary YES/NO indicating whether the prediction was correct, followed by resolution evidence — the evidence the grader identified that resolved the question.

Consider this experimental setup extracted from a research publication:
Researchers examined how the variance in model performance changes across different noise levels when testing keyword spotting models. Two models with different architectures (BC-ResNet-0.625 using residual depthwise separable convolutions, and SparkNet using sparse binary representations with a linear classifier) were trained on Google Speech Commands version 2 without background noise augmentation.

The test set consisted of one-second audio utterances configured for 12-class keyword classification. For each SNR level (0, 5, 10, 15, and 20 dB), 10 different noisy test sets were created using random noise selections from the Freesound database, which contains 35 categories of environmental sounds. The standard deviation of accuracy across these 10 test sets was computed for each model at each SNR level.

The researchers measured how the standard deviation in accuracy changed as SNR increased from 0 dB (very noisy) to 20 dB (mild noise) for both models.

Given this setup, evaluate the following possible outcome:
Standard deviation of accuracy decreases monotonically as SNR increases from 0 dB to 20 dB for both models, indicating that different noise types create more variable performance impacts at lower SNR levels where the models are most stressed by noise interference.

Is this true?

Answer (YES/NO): YES